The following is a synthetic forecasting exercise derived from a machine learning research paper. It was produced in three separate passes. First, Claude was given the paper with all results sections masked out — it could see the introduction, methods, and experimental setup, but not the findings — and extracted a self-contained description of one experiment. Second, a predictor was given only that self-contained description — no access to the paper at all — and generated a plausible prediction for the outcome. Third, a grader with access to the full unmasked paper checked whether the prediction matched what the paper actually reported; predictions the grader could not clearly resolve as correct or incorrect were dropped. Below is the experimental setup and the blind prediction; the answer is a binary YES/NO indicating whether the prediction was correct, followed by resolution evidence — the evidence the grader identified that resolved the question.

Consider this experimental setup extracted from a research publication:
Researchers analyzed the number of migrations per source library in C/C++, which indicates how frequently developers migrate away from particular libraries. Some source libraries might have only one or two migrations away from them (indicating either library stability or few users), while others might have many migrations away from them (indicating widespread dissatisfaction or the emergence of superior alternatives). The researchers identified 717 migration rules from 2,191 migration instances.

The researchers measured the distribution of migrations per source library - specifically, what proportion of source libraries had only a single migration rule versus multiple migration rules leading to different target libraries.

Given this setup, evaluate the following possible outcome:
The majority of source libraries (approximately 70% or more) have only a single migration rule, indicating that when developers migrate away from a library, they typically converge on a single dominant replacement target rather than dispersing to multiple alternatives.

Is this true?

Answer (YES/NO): YES